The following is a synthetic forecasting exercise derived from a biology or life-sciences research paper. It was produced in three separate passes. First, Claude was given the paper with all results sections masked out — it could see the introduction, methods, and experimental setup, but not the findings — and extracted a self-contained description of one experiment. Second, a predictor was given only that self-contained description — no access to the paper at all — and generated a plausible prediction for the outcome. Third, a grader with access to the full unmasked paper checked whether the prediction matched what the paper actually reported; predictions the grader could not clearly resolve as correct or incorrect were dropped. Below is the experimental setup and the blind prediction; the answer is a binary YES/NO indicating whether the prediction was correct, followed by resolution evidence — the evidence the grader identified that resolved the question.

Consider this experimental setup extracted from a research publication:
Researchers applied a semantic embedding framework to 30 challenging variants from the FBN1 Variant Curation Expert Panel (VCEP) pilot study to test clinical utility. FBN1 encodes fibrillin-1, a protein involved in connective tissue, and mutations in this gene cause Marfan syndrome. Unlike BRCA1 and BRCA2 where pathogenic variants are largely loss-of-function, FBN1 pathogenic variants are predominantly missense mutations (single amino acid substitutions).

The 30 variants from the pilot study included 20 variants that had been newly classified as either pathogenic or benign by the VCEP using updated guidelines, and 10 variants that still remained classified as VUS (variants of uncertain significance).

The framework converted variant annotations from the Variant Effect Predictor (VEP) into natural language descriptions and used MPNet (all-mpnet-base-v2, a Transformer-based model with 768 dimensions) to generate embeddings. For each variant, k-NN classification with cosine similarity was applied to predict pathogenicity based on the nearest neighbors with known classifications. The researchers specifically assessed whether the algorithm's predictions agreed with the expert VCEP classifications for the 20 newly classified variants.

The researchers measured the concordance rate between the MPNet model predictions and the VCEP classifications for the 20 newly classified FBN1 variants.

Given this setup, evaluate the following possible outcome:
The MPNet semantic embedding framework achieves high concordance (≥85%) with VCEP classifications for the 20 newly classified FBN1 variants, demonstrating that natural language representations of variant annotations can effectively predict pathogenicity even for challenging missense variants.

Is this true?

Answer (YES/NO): YES